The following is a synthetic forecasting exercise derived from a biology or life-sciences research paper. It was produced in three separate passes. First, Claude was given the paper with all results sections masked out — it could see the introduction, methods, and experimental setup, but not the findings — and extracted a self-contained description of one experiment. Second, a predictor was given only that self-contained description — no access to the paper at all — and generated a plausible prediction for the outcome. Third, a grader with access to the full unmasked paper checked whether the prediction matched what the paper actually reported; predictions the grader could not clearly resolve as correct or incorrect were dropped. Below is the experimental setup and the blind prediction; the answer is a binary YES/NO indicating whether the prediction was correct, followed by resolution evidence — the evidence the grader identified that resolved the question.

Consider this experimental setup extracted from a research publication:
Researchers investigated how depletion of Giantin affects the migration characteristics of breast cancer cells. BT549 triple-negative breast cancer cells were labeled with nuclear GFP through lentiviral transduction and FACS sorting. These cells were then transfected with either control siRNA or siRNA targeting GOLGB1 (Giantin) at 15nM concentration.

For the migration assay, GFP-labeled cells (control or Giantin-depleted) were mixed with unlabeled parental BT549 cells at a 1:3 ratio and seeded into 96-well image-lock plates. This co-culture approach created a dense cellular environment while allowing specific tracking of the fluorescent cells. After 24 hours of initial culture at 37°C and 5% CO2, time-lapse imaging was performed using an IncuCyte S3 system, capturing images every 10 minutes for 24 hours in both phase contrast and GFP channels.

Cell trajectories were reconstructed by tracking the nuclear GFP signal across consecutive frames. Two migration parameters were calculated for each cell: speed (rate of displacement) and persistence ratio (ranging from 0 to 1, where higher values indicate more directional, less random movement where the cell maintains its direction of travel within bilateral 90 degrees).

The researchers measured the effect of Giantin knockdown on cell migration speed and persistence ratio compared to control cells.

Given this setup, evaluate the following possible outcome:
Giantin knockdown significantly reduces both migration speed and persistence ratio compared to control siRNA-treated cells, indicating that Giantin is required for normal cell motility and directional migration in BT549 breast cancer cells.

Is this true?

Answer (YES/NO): NO